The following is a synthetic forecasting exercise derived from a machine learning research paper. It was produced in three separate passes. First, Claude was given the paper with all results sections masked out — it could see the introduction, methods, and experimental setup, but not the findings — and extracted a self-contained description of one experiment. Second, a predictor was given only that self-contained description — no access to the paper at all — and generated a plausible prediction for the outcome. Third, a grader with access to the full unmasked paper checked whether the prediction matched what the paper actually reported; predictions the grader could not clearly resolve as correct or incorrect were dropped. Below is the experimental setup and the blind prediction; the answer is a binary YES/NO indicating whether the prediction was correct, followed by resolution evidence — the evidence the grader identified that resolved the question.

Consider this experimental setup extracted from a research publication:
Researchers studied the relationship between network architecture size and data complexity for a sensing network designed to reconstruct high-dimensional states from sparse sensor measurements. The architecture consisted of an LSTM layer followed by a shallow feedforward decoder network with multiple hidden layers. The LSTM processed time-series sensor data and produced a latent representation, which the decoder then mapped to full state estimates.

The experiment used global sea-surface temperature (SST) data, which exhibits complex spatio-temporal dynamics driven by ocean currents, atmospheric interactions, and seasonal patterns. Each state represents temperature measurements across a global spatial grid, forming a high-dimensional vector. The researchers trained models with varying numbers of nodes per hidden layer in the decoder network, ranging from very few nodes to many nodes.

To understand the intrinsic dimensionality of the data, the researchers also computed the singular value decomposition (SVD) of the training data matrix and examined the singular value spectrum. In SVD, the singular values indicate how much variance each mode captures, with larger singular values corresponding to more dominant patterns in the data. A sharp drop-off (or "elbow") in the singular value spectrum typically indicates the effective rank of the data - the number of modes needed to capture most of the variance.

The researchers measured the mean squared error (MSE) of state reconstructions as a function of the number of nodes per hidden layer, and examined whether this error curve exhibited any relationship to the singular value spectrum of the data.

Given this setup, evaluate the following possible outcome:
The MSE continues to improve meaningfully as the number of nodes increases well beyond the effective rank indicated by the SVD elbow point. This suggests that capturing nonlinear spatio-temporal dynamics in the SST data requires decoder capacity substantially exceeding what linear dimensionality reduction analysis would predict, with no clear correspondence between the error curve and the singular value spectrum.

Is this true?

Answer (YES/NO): NO